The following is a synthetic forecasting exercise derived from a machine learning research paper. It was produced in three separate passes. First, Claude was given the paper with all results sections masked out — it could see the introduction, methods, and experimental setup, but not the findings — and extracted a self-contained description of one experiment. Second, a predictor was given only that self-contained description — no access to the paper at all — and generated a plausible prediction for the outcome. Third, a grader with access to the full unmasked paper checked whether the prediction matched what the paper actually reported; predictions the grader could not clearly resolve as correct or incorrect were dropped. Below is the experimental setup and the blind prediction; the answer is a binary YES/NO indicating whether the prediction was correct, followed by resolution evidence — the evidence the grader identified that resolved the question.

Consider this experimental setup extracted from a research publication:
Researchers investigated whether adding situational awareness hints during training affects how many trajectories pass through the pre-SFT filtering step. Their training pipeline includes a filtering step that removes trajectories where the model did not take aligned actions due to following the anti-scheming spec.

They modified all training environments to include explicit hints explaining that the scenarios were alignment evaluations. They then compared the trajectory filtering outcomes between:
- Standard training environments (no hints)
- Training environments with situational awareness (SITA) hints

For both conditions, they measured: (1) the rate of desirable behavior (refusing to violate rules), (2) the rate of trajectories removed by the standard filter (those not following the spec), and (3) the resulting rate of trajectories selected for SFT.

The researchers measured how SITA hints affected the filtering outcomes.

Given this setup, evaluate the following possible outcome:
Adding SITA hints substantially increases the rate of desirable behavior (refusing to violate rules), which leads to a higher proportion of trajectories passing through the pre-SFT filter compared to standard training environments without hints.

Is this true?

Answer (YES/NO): YES